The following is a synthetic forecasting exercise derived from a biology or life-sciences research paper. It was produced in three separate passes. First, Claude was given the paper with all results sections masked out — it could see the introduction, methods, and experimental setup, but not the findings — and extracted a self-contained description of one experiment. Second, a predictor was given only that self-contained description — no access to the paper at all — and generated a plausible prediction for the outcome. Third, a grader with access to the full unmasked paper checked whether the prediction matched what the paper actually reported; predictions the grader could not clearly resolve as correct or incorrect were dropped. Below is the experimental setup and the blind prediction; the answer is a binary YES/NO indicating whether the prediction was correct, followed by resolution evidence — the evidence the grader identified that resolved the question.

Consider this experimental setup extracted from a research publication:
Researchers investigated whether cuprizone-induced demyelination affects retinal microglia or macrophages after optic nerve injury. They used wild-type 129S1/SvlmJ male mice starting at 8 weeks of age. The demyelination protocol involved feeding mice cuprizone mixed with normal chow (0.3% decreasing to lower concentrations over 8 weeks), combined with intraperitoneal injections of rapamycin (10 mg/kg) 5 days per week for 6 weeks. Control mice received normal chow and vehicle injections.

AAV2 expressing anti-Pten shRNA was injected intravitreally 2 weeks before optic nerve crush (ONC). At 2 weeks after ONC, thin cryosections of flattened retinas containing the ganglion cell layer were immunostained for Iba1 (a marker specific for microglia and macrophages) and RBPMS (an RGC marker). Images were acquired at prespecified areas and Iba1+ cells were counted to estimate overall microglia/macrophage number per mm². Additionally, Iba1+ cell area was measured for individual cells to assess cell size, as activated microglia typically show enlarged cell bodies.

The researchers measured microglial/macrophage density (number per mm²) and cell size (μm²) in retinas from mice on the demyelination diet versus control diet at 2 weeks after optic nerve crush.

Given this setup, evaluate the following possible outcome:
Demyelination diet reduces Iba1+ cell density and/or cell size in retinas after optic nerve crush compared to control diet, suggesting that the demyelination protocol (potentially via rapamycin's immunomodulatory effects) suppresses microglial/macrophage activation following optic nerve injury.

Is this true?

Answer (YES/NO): NO